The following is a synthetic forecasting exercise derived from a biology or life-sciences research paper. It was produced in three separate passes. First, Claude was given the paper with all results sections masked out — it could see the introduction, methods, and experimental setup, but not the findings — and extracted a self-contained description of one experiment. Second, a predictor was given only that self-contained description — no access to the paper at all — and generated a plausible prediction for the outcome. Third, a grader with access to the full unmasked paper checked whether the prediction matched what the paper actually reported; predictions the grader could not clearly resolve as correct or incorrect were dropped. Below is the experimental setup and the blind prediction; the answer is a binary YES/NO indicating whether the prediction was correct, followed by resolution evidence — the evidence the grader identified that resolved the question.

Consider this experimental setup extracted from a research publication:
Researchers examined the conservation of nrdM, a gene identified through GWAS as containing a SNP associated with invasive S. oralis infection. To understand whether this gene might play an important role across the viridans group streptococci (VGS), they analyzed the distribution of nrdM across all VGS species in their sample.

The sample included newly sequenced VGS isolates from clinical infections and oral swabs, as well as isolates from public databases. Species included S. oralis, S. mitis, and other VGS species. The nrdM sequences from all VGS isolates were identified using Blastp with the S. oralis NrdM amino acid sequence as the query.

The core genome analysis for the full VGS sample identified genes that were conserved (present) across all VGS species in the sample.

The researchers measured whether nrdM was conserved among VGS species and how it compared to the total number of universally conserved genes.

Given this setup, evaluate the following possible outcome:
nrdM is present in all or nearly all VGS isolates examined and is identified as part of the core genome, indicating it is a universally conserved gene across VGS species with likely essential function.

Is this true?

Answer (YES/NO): YES